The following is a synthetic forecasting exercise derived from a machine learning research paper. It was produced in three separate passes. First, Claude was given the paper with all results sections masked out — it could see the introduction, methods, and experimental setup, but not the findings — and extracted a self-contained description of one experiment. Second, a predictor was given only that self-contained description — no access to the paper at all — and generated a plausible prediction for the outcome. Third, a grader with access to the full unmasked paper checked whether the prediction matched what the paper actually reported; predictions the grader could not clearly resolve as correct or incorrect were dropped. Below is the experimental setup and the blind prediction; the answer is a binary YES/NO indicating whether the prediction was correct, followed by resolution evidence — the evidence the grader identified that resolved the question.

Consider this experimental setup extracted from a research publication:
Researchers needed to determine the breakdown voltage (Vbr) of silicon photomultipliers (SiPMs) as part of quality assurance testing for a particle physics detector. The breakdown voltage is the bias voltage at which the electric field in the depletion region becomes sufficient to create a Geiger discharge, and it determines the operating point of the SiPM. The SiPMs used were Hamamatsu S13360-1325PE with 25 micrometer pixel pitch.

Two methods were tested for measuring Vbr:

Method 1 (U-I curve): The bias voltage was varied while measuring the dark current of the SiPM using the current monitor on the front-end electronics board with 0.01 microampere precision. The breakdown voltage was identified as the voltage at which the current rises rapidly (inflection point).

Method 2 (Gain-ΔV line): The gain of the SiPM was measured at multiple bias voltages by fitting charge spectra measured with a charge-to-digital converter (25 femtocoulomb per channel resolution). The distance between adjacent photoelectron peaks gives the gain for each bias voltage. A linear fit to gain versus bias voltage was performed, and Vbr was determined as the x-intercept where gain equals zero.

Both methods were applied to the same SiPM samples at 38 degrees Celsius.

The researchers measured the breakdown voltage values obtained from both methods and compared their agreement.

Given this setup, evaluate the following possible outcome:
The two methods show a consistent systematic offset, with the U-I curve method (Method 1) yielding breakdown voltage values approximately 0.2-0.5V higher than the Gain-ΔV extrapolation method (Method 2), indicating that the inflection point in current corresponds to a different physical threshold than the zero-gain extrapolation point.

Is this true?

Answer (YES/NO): NO